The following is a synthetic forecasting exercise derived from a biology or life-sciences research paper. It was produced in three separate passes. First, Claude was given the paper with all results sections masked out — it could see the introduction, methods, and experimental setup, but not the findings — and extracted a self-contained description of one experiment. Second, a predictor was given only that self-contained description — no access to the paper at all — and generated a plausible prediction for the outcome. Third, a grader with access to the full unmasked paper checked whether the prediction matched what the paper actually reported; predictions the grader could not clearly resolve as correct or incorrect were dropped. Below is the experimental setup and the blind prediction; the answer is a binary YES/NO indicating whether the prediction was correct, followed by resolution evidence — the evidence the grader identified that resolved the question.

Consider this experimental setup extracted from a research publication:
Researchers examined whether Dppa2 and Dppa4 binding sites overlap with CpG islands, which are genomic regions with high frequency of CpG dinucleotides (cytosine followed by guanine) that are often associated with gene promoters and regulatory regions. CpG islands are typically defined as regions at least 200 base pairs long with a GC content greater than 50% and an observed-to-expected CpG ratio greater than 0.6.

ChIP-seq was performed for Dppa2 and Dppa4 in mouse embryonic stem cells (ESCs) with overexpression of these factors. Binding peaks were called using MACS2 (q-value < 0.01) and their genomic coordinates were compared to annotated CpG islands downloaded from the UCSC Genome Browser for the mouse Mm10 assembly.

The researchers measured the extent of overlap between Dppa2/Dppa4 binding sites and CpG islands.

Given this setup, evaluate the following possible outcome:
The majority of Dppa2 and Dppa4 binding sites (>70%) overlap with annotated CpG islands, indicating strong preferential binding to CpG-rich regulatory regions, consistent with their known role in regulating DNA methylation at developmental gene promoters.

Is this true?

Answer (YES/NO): NO